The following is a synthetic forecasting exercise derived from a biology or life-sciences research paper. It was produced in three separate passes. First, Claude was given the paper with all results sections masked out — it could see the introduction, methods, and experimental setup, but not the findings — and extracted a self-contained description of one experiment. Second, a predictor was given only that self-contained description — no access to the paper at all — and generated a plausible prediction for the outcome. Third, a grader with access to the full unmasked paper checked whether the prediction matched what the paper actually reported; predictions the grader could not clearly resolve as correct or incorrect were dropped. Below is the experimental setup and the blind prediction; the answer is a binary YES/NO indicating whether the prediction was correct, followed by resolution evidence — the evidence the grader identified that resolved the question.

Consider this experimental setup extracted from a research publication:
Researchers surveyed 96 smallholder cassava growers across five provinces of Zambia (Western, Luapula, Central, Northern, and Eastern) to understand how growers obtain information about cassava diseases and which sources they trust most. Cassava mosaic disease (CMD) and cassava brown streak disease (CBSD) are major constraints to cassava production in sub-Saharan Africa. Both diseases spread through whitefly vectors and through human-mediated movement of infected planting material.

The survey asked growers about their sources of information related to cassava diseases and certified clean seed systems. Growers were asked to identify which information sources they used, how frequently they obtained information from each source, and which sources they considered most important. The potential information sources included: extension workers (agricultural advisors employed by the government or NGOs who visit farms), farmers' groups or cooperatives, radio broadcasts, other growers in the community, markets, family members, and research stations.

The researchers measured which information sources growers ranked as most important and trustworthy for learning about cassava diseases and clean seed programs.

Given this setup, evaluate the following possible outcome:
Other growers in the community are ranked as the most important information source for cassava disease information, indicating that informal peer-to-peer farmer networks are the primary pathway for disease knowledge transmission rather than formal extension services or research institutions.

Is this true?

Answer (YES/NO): NO